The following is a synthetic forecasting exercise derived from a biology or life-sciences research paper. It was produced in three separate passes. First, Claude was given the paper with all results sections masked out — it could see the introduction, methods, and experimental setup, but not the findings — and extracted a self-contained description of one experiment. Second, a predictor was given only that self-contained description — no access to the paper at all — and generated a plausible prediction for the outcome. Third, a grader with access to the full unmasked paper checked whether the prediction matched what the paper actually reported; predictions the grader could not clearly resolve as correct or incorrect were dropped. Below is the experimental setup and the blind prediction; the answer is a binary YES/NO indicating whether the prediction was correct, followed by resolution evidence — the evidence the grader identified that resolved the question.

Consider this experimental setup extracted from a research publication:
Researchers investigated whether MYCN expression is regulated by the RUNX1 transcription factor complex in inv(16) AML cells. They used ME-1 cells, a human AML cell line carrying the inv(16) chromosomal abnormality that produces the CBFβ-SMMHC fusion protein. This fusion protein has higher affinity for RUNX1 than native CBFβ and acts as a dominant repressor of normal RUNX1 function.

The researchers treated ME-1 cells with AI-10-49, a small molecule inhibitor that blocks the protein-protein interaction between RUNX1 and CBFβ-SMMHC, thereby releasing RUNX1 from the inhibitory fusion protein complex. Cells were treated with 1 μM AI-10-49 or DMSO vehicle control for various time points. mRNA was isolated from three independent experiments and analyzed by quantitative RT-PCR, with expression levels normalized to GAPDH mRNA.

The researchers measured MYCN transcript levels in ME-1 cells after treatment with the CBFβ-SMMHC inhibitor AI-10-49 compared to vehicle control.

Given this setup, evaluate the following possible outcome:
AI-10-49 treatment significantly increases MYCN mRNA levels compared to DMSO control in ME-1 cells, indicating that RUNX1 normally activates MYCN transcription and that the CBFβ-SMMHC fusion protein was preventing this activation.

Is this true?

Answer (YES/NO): NO